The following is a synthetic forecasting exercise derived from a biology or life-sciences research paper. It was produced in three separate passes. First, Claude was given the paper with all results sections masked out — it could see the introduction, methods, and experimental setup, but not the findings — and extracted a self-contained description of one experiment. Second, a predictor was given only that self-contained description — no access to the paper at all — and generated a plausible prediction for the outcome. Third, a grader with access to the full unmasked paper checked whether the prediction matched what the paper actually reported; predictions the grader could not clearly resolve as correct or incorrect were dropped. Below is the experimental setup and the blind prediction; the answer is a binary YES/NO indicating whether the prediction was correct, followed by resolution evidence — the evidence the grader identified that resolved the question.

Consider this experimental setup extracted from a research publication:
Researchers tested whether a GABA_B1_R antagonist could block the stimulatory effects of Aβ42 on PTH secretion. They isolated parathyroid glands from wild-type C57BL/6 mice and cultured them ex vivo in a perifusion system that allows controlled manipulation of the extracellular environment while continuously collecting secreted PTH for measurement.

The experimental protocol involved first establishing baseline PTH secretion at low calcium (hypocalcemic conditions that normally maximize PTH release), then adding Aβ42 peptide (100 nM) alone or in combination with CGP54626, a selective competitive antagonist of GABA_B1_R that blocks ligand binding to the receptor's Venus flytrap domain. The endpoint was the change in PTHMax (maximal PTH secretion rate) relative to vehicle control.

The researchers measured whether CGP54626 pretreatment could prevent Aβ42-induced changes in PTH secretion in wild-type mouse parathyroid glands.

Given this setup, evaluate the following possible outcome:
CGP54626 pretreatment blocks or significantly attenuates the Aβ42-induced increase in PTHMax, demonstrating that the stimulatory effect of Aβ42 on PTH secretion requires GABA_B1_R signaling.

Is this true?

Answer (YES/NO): YES